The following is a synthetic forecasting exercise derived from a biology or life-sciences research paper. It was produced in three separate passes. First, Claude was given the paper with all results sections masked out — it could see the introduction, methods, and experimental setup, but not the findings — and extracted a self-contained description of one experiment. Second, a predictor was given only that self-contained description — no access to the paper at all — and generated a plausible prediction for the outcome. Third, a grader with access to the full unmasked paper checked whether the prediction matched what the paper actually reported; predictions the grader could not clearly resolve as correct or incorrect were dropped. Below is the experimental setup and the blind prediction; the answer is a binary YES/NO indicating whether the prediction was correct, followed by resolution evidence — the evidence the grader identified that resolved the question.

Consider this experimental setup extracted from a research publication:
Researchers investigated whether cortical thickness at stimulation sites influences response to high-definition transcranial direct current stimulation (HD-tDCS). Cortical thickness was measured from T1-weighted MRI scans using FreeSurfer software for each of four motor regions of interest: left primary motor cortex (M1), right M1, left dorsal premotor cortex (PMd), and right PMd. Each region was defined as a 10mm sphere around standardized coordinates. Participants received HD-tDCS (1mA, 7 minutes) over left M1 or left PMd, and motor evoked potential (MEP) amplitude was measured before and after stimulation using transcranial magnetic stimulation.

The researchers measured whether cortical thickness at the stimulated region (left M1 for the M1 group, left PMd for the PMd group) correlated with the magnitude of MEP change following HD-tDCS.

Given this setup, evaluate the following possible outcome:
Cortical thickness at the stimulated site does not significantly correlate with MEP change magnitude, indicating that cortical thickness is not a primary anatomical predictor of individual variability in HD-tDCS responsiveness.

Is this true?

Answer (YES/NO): YES